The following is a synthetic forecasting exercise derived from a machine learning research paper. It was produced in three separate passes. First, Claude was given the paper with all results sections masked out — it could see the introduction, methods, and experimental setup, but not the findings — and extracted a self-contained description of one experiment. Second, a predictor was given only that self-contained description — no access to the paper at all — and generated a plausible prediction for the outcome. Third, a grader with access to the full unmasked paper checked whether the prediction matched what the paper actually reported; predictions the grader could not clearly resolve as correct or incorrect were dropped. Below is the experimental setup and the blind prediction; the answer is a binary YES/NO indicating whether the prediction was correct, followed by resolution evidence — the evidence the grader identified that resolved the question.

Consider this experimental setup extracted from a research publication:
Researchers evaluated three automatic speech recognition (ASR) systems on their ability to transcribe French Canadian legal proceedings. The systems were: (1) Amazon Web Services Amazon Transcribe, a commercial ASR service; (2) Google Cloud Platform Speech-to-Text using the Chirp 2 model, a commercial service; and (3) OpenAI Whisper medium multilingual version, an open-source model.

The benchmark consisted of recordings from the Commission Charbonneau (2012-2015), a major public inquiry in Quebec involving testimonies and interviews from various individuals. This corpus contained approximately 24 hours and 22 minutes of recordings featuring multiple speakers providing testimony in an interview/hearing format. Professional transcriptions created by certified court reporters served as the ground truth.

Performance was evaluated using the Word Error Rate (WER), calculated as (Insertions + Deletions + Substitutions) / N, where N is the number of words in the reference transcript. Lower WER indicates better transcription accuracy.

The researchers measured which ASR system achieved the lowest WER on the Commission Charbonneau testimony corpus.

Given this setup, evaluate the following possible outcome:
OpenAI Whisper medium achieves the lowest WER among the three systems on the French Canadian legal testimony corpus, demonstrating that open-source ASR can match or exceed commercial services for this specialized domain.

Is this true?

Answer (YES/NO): NO